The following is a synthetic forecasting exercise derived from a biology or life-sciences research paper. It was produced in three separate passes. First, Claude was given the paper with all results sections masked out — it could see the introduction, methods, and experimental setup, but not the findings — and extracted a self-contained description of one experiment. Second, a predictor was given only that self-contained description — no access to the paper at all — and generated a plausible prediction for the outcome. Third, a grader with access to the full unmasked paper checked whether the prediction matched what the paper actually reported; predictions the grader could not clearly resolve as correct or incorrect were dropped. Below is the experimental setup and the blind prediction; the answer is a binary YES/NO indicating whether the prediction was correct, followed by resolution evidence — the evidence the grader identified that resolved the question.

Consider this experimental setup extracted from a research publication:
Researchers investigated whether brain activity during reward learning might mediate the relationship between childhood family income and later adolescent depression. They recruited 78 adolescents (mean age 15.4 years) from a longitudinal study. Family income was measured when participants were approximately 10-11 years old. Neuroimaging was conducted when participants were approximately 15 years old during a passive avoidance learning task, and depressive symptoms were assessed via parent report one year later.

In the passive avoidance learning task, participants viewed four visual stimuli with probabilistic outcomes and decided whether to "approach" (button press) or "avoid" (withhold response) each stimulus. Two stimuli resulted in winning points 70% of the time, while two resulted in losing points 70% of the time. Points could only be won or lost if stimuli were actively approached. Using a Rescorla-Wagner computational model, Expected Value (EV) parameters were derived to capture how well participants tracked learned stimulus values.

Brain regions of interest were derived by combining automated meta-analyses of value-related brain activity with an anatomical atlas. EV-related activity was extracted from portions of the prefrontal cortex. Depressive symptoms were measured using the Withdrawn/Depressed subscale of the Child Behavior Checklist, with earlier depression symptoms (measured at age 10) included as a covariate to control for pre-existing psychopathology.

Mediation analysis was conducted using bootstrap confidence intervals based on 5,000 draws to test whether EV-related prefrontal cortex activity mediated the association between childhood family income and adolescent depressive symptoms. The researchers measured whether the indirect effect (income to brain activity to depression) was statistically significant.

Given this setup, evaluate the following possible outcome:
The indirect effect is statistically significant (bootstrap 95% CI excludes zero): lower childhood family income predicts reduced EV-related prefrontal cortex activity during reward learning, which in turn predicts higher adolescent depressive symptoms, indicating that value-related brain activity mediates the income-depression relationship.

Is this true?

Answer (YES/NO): YES